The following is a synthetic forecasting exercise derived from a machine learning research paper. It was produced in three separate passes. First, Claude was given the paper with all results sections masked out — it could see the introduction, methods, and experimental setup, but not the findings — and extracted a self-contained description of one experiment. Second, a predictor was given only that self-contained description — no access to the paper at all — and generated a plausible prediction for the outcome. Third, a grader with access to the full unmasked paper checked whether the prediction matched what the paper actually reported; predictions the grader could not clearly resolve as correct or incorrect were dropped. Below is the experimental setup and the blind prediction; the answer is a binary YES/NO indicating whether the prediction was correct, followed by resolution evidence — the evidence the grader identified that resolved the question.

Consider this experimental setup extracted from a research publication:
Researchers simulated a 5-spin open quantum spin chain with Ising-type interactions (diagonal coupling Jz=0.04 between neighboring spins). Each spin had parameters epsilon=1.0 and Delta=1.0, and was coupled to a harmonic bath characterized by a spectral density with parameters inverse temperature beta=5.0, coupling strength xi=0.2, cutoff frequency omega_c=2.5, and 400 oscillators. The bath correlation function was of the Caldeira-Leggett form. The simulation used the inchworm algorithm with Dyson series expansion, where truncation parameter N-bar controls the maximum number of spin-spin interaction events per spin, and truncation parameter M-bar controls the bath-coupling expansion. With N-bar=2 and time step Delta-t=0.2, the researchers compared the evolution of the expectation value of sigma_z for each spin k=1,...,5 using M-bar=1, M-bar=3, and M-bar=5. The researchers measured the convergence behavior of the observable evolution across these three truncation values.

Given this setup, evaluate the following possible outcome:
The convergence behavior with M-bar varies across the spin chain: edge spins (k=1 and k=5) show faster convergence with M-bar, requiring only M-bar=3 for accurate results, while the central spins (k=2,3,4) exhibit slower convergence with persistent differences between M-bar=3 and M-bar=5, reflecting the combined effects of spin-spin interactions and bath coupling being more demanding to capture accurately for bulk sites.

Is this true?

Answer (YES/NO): NO